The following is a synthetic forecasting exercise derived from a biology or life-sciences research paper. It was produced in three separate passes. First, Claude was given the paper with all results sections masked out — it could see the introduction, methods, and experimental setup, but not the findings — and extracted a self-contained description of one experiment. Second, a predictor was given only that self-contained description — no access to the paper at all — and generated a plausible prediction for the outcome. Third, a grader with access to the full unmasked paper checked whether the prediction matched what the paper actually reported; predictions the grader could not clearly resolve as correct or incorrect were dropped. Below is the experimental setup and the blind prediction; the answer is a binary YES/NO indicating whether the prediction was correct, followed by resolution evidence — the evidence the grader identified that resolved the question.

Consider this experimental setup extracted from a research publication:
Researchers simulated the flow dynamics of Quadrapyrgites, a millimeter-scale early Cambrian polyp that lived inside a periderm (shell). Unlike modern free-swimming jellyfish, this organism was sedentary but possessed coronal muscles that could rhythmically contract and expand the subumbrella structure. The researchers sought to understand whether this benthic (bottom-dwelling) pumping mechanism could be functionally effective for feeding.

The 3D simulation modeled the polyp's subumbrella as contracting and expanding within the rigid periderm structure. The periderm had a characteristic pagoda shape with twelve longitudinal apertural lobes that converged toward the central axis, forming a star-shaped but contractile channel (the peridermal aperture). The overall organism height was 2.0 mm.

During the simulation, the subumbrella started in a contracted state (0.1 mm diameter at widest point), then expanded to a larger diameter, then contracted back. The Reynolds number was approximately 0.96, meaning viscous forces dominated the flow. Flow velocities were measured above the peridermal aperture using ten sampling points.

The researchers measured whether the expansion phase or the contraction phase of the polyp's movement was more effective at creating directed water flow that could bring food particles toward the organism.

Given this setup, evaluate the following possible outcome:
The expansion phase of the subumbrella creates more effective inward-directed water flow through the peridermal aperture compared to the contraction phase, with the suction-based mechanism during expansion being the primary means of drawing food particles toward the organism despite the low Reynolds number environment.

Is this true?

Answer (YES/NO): YES